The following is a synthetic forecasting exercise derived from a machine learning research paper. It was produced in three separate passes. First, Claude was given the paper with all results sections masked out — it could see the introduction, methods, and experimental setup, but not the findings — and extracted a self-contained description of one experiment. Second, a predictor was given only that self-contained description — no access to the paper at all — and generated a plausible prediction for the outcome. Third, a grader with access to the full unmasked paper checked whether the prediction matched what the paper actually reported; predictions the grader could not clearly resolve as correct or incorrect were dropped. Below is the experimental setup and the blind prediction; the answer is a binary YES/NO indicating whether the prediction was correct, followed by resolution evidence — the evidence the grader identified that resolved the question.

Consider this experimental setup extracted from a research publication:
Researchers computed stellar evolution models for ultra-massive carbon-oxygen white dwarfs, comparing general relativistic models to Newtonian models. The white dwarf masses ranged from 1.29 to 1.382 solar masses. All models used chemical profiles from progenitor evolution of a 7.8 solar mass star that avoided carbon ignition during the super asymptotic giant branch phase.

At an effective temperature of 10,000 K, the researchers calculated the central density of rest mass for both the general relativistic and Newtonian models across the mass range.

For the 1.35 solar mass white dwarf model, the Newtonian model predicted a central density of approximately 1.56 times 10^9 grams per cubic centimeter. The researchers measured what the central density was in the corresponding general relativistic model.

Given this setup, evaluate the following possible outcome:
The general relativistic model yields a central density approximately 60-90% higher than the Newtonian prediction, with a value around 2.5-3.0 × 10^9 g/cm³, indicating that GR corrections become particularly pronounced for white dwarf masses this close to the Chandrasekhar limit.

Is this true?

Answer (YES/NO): NO